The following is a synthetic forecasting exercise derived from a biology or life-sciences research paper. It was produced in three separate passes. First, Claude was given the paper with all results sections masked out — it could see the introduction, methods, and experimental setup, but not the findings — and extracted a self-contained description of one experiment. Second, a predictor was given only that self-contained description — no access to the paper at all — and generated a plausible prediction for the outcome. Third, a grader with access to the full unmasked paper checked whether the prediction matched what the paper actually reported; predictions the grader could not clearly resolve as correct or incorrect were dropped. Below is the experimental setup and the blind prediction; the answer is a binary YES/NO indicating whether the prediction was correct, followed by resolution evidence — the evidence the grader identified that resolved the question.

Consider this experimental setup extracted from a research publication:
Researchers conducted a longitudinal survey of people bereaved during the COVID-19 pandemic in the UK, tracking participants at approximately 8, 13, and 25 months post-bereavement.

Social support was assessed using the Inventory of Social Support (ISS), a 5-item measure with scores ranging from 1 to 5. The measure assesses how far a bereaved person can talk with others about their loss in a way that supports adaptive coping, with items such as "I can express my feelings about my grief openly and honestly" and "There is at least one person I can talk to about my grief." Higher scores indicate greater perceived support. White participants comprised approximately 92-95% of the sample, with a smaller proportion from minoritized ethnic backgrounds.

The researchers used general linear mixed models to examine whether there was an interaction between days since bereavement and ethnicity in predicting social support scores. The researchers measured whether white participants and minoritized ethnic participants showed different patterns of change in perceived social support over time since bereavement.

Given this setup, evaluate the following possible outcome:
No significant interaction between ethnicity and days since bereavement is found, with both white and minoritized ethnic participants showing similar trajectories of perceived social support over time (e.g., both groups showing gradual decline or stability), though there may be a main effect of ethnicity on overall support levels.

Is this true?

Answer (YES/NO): NO